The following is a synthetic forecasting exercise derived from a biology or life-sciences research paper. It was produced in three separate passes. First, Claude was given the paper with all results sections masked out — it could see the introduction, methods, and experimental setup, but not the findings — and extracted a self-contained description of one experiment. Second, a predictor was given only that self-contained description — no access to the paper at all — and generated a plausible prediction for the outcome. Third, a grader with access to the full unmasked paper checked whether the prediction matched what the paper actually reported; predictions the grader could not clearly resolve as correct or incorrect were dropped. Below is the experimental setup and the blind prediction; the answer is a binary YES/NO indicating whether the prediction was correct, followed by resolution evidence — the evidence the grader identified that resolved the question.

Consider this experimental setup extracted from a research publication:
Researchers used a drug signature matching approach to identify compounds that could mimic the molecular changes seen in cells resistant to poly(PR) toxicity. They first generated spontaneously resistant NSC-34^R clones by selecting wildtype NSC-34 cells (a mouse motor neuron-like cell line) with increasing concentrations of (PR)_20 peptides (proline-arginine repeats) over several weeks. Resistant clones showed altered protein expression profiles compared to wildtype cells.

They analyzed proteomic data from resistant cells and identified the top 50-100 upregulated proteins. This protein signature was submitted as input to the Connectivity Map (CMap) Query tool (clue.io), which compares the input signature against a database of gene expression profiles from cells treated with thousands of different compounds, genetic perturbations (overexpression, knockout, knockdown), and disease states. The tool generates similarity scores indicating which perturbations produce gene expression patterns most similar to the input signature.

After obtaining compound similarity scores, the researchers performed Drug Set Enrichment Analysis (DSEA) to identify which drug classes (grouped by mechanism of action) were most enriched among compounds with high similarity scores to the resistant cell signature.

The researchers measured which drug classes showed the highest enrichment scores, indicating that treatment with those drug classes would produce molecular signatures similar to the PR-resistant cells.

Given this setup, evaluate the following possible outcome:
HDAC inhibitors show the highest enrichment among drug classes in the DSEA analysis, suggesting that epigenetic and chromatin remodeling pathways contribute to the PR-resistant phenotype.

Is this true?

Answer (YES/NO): NO